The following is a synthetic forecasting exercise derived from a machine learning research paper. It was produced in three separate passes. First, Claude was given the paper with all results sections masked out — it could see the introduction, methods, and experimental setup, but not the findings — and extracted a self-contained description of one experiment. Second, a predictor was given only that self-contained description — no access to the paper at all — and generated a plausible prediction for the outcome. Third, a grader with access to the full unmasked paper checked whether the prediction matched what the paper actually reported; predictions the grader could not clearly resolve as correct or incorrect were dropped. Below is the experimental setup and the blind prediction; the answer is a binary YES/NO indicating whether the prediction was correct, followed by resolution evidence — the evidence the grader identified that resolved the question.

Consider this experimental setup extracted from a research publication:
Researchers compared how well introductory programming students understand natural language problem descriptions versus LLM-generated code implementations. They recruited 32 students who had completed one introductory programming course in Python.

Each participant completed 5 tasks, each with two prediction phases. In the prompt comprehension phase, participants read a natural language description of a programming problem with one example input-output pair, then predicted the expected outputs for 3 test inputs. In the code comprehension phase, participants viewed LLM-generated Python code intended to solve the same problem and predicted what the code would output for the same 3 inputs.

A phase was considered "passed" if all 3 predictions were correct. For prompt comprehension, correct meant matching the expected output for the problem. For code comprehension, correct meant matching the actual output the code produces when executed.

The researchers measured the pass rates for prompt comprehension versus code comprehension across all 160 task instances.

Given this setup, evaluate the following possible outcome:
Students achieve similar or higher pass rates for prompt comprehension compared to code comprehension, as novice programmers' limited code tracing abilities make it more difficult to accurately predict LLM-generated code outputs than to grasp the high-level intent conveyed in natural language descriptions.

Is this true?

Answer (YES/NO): YES